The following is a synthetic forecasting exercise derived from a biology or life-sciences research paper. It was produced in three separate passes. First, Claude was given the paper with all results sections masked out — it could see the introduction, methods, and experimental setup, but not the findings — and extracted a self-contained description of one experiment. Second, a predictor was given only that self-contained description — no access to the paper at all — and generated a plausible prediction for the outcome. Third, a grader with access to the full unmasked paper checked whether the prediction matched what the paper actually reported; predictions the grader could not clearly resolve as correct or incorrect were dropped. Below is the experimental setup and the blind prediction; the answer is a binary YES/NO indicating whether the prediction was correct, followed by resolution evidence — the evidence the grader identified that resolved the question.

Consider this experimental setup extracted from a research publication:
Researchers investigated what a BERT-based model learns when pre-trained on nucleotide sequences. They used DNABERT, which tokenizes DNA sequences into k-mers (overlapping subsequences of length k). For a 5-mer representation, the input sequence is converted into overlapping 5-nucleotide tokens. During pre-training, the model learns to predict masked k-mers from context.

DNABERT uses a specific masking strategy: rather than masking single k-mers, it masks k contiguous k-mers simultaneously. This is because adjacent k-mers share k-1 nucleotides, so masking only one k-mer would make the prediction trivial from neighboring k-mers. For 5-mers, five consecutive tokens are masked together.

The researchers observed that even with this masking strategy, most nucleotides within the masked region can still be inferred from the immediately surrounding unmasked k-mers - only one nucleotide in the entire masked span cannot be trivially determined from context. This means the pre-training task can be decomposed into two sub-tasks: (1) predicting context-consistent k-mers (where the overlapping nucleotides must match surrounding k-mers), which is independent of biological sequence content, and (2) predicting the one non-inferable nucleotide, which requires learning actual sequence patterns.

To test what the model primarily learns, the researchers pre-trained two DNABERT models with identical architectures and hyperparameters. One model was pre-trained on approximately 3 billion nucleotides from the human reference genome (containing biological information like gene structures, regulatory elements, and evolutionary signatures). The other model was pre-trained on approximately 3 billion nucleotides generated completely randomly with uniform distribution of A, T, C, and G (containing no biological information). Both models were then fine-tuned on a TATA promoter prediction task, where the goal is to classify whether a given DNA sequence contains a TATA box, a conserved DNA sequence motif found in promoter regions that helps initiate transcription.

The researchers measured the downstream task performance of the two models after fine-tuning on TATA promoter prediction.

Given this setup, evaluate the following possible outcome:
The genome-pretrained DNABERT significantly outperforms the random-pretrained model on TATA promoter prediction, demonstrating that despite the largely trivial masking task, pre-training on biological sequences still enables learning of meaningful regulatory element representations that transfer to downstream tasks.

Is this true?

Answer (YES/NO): NO